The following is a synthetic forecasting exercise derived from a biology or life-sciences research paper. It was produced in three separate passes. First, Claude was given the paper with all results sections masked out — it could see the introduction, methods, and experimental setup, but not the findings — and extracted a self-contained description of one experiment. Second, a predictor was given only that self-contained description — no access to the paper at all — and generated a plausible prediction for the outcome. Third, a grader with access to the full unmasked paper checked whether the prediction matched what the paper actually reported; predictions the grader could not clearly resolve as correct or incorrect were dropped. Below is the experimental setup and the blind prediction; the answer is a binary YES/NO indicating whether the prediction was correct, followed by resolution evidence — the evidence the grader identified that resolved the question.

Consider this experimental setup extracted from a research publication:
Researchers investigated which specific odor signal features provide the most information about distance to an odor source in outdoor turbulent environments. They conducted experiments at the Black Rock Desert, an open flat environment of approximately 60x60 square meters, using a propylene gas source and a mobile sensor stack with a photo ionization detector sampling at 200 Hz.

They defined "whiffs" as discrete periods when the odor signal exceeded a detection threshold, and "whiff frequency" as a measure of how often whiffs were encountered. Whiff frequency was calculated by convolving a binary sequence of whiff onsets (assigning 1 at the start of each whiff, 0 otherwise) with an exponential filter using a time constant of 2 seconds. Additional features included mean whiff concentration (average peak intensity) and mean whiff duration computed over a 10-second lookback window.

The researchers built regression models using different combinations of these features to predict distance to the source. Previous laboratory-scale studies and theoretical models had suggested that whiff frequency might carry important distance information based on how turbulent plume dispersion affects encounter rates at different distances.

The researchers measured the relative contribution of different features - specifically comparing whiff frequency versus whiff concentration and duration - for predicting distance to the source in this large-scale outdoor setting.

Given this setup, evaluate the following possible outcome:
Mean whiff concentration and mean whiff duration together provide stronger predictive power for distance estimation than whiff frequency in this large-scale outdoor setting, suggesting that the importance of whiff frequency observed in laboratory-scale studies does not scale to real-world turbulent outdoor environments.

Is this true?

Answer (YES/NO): YES